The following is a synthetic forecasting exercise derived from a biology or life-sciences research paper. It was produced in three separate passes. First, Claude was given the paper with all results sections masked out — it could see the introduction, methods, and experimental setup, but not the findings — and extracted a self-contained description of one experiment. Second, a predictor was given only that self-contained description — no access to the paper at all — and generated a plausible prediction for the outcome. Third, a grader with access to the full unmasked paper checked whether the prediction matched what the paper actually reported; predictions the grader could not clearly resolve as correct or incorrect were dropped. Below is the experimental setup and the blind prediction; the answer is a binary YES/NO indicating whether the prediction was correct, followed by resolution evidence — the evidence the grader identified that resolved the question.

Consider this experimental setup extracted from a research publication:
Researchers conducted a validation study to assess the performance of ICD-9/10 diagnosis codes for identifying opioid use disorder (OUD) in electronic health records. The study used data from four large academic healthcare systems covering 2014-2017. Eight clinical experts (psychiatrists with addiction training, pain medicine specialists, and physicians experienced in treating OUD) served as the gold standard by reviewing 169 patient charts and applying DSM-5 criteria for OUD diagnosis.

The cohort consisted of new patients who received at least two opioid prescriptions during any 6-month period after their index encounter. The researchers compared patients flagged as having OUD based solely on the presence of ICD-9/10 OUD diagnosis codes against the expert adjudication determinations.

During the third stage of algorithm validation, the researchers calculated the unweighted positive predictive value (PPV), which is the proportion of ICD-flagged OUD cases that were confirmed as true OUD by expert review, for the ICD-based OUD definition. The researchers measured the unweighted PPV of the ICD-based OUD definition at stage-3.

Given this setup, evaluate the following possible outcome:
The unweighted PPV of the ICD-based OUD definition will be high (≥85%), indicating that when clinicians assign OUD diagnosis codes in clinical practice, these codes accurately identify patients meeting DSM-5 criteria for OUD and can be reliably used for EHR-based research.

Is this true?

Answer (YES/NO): YES